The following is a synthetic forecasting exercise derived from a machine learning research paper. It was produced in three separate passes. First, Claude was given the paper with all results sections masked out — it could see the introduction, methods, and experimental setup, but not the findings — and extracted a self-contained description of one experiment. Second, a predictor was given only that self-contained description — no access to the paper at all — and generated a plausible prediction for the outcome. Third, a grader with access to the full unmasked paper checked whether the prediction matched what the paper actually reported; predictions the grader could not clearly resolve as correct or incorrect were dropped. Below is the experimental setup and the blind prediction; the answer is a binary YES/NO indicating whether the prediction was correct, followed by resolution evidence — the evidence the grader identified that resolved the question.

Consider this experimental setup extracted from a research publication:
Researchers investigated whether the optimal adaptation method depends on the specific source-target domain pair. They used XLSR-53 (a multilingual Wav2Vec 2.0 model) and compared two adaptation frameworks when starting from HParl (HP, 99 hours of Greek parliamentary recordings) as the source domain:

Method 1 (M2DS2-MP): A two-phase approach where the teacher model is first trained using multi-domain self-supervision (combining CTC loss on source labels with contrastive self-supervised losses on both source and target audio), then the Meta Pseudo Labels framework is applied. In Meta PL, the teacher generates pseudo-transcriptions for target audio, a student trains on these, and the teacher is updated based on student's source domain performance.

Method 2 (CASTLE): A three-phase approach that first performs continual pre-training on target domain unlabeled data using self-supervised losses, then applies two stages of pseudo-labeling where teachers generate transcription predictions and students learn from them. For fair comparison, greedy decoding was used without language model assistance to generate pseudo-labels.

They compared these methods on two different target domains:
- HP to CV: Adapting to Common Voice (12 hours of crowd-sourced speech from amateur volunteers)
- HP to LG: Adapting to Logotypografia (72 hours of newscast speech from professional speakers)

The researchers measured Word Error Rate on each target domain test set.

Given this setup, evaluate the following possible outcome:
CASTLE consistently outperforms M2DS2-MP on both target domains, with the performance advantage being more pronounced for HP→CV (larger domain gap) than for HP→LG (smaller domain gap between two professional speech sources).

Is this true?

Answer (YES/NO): NO